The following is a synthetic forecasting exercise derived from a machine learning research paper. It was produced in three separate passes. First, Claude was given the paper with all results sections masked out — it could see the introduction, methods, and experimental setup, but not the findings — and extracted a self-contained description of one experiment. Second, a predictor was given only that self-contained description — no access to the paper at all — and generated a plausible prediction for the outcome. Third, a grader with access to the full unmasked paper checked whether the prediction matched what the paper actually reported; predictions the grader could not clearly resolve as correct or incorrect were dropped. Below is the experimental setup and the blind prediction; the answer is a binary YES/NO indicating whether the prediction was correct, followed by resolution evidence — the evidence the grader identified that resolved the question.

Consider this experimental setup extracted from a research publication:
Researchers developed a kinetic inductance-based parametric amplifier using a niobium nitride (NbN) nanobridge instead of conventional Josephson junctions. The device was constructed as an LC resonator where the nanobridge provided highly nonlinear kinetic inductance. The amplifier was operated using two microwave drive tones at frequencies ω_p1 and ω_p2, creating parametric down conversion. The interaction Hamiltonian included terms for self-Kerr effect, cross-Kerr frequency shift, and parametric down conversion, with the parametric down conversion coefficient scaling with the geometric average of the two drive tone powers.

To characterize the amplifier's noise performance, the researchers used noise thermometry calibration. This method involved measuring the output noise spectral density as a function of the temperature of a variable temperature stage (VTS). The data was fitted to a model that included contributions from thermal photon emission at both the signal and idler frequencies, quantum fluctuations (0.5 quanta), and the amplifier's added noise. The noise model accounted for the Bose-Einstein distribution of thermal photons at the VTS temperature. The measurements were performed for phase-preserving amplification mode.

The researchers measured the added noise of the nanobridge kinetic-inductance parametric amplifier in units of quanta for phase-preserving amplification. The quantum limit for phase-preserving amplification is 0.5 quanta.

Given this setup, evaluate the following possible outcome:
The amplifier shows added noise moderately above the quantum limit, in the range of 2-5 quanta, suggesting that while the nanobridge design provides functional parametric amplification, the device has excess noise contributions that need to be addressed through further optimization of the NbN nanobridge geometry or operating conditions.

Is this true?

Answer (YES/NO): NO